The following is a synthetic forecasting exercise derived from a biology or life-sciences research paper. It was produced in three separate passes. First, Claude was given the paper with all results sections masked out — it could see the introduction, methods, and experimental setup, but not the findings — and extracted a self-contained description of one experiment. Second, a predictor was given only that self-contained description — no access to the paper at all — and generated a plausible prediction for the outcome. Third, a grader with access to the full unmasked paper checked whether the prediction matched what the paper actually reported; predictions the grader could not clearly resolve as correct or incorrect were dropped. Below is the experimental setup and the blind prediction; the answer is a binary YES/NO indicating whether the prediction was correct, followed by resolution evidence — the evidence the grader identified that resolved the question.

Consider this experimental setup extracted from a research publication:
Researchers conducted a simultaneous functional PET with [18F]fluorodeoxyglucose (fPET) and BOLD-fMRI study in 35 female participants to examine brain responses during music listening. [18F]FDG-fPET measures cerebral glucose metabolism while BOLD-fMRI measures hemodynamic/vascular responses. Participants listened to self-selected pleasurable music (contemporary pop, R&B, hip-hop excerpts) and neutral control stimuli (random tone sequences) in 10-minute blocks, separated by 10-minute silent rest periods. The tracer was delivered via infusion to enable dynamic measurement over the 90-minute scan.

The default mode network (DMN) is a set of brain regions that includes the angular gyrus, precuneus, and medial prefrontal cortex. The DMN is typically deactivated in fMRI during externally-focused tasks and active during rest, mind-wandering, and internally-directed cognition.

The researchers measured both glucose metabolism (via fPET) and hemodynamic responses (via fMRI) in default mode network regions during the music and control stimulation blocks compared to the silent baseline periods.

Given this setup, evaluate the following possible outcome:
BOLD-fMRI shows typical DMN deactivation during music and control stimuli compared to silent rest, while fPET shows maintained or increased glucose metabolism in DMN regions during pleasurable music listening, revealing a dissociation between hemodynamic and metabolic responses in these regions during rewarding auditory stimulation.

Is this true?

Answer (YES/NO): YES